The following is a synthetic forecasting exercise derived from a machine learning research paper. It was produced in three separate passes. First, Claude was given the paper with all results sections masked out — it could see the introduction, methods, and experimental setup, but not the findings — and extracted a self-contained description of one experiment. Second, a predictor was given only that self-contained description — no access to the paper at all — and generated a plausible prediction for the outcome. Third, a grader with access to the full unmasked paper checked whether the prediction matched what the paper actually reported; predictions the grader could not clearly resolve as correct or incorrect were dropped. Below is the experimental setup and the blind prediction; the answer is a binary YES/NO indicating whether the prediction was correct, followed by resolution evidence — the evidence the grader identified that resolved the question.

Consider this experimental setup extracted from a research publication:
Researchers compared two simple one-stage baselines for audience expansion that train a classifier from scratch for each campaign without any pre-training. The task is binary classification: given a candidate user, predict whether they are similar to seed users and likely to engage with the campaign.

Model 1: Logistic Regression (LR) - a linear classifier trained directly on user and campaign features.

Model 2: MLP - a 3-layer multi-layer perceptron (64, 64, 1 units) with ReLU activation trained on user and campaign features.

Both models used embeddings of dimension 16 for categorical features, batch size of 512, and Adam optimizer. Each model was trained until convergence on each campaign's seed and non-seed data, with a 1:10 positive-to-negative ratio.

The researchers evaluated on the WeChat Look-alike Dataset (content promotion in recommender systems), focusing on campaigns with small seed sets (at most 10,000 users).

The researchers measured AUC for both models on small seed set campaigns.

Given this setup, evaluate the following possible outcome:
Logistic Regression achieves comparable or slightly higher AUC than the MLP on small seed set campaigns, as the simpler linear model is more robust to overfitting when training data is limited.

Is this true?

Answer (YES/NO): NO